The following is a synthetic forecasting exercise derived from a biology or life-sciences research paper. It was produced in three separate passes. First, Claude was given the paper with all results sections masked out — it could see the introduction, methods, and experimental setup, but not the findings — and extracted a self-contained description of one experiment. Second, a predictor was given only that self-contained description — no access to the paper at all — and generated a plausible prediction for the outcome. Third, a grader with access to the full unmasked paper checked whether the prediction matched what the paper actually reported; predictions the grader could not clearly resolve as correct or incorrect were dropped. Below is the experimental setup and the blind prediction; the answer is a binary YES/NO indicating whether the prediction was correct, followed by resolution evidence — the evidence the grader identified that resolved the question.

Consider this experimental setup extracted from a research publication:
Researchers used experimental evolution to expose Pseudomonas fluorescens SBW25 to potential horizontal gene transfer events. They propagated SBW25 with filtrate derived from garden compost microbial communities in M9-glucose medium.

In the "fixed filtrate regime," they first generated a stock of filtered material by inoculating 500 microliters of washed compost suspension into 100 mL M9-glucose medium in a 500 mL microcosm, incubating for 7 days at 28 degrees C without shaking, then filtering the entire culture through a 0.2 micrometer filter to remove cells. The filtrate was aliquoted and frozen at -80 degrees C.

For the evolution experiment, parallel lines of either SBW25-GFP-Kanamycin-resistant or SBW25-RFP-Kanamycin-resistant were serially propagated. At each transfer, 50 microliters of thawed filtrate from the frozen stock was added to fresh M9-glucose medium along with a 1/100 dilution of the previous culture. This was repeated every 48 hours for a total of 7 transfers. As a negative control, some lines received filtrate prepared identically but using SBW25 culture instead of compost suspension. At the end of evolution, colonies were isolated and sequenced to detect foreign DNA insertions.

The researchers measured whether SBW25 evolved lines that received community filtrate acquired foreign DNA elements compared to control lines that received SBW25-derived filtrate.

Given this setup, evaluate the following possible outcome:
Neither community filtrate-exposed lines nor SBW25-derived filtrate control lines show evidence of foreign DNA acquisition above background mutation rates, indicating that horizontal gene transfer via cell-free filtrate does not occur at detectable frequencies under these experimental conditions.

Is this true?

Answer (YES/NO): NO